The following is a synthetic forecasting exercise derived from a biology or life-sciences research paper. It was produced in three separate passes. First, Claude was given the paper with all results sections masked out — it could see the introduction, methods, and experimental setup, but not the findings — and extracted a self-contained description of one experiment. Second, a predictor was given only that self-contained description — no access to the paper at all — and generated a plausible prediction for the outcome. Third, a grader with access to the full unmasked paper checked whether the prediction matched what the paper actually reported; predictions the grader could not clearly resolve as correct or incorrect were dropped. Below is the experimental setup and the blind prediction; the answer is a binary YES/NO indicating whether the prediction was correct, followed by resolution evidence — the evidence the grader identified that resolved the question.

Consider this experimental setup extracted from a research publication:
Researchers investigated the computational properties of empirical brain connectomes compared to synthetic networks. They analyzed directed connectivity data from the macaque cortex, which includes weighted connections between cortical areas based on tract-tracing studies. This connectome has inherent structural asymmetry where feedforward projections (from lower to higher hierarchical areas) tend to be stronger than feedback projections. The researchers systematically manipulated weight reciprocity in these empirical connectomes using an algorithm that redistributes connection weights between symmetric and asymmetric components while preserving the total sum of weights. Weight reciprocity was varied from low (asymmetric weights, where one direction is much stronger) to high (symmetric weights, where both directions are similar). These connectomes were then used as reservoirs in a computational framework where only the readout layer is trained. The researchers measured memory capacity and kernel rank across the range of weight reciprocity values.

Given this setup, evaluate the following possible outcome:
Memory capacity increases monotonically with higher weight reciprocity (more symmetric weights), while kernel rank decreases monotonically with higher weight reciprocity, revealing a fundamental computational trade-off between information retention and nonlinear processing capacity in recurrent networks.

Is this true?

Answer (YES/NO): NO